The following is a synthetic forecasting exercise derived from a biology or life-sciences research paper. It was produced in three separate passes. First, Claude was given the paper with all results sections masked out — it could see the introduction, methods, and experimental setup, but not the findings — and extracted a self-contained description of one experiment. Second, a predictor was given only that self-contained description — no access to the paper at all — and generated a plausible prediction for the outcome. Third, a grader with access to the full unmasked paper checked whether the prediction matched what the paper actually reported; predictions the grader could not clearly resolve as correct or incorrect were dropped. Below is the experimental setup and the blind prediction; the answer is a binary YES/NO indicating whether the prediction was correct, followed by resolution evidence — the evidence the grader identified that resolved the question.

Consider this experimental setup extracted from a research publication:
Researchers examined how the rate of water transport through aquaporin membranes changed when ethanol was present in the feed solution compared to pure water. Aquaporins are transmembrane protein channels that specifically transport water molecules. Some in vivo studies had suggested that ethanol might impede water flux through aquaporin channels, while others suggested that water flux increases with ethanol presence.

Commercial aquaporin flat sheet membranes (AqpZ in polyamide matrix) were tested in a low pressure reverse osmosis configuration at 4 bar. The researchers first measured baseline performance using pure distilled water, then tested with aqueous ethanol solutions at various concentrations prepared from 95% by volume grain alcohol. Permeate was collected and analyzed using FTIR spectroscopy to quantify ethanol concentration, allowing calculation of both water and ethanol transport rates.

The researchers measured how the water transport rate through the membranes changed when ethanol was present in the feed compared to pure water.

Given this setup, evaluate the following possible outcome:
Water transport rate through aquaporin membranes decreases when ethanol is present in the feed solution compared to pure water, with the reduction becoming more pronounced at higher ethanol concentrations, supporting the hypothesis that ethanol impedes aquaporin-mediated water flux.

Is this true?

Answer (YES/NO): NO